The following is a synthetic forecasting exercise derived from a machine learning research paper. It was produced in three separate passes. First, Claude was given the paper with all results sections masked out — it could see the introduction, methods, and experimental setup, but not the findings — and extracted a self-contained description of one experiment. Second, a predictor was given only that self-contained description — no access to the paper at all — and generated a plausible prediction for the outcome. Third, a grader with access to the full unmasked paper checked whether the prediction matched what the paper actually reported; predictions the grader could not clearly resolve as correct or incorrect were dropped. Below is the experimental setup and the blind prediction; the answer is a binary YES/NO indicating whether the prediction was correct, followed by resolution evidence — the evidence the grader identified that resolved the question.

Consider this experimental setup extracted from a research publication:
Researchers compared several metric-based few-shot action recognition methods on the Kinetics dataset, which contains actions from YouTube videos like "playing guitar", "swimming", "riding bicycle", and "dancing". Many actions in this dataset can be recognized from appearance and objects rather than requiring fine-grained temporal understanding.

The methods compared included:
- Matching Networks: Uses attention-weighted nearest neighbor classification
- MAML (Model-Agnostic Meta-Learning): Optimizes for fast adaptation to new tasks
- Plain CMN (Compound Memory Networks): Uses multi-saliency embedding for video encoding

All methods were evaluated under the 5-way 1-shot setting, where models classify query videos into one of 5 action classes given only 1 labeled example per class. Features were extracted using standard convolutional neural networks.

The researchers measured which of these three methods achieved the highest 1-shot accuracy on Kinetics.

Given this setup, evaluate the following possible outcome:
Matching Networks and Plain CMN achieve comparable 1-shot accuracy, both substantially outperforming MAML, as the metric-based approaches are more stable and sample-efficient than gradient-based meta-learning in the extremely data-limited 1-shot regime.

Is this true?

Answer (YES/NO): NO